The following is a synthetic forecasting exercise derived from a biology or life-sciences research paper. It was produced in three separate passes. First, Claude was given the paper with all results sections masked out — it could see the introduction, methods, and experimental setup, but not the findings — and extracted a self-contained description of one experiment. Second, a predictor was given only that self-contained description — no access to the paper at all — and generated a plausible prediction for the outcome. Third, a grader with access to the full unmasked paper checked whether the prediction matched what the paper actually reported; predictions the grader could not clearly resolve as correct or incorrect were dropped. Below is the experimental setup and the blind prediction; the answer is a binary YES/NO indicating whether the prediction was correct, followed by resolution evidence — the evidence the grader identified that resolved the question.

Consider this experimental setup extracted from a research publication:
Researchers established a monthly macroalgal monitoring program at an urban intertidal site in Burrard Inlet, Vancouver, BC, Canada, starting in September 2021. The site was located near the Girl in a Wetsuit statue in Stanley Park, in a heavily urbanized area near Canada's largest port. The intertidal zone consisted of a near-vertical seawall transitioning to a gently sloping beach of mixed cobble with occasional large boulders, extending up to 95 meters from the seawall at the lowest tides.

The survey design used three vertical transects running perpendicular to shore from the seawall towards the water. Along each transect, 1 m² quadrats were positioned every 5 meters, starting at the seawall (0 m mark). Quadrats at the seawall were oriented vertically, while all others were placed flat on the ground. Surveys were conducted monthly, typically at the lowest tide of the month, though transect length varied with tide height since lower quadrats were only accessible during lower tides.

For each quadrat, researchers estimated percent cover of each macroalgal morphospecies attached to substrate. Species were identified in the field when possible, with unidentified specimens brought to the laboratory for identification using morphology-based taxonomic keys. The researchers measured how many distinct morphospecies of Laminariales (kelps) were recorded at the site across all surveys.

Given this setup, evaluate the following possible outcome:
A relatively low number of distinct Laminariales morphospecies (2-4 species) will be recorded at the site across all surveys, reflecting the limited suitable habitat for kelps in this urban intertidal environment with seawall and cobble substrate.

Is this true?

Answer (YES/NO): YES